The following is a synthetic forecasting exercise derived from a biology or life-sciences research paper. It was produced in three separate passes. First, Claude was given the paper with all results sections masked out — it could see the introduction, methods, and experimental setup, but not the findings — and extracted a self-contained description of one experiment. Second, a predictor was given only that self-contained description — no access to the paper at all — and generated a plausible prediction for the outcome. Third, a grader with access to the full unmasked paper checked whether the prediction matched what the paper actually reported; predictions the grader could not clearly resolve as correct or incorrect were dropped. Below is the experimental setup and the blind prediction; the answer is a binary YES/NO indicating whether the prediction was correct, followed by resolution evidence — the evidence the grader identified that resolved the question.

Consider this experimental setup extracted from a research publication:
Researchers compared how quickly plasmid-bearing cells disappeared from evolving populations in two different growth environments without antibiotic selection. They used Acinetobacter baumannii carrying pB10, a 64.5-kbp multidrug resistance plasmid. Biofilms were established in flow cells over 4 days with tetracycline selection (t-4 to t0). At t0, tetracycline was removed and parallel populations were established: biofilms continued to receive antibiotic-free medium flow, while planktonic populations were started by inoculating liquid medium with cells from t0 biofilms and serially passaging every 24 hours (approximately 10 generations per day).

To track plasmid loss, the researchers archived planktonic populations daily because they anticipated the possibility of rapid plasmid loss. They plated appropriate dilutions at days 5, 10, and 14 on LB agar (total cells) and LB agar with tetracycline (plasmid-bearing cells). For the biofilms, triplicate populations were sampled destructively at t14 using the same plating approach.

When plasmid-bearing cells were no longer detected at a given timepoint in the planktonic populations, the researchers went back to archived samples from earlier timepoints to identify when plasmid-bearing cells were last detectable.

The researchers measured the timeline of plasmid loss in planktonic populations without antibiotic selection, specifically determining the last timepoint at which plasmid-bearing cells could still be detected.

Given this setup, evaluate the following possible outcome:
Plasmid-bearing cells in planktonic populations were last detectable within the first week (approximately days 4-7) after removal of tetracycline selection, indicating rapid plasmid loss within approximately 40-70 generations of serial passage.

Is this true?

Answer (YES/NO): NO